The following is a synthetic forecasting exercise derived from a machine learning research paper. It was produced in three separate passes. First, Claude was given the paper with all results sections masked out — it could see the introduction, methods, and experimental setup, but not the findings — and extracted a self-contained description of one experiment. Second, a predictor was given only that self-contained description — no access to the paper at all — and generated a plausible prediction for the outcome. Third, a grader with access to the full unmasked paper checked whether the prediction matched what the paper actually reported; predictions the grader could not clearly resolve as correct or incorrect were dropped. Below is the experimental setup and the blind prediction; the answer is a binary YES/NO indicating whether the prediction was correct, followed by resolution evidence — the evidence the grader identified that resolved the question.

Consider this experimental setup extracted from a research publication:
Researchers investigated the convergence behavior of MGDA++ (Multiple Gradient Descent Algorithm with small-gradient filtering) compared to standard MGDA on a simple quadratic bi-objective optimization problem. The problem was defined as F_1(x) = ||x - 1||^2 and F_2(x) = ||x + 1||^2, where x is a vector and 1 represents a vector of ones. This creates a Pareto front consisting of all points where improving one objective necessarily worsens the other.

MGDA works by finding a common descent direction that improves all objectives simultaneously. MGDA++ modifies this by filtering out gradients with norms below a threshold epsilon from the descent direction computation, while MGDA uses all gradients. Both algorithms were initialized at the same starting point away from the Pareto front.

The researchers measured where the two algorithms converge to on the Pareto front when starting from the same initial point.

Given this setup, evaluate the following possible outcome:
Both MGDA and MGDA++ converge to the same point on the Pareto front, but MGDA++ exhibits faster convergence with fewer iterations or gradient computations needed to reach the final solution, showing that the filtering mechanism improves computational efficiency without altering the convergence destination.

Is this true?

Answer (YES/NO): NO